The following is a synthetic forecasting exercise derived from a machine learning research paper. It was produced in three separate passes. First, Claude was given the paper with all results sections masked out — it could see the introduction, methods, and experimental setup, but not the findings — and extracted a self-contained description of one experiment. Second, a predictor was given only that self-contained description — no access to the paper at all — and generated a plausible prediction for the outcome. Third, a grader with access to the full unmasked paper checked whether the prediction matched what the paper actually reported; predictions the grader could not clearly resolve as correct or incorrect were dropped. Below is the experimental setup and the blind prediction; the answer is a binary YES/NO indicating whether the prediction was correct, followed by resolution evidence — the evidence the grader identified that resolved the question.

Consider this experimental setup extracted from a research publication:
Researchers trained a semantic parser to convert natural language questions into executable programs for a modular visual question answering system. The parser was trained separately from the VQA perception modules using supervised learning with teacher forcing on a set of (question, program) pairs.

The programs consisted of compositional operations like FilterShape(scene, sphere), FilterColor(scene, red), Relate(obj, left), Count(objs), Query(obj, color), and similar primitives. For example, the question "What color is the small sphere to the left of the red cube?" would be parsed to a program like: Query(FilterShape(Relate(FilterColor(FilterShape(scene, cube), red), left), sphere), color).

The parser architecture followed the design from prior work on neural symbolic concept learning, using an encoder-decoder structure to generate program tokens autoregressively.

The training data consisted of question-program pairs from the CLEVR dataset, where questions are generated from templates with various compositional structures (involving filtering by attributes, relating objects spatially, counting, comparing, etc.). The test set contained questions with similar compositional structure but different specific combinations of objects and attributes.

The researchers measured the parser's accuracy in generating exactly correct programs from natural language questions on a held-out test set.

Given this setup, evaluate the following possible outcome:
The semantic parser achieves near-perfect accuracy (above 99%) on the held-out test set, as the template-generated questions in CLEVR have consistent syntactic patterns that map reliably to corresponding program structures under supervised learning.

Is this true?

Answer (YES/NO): NO